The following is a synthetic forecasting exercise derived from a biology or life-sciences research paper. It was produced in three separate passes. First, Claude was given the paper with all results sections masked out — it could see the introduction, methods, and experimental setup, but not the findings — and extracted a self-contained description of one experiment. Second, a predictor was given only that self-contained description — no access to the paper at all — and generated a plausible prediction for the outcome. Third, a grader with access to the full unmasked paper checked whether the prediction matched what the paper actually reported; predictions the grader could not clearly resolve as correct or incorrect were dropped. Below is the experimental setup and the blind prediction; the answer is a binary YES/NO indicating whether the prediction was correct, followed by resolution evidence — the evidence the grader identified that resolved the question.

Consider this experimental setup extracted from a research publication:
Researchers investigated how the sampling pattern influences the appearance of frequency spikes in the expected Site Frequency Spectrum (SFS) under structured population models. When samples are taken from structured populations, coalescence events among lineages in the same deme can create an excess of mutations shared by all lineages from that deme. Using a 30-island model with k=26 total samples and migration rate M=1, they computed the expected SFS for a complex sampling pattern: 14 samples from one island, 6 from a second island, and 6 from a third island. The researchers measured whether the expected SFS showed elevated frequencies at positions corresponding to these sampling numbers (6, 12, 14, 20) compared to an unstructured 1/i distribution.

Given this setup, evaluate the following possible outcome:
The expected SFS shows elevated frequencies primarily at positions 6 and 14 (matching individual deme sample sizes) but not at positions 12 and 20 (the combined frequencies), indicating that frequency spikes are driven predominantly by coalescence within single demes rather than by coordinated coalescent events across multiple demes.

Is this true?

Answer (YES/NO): NO